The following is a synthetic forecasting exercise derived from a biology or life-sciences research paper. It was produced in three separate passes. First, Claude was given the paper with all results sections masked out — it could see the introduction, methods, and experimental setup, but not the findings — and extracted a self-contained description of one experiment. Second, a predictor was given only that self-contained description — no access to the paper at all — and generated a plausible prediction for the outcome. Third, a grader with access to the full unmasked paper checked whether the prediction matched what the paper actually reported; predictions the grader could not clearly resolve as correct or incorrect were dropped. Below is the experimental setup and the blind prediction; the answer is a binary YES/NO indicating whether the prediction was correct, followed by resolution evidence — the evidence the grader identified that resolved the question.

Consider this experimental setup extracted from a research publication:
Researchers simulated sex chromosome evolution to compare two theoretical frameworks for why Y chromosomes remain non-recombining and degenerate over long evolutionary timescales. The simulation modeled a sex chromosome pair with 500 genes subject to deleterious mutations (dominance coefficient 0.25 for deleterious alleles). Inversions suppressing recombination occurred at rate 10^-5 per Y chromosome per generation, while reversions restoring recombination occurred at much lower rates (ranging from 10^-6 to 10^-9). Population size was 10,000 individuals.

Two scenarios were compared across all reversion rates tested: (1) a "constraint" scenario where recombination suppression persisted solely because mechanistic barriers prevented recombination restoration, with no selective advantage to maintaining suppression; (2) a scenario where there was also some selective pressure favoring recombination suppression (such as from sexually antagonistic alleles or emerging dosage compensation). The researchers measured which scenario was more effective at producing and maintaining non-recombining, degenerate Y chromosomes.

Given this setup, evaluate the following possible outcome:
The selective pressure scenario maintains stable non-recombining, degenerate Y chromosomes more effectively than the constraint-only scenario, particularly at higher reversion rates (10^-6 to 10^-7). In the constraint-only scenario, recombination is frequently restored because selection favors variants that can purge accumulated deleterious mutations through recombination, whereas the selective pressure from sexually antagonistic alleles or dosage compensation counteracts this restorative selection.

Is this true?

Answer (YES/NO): YES